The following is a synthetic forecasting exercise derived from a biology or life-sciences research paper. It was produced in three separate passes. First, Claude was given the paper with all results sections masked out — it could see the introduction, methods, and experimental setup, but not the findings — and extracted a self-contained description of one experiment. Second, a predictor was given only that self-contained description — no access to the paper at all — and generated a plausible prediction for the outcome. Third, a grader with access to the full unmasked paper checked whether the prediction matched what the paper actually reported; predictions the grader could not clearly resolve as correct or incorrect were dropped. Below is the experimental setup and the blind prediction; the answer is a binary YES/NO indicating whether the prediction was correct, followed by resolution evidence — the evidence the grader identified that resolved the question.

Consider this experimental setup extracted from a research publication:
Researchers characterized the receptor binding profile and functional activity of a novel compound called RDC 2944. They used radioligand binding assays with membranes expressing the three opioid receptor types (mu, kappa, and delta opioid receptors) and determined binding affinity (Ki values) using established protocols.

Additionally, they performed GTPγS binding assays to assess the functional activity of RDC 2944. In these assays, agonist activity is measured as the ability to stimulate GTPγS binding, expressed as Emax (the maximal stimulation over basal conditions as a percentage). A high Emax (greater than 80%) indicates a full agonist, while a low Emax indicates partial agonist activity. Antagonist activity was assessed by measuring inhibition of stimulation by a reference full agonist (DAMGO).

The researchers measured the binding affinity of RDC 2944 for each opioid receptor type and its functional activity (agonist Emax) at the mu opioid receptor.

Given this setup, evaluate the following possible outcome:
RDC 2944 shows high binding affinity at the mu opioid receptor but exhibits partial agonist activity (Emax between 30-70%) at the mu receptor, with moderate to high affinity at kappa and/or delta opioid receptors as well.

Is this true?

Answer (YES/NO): NO